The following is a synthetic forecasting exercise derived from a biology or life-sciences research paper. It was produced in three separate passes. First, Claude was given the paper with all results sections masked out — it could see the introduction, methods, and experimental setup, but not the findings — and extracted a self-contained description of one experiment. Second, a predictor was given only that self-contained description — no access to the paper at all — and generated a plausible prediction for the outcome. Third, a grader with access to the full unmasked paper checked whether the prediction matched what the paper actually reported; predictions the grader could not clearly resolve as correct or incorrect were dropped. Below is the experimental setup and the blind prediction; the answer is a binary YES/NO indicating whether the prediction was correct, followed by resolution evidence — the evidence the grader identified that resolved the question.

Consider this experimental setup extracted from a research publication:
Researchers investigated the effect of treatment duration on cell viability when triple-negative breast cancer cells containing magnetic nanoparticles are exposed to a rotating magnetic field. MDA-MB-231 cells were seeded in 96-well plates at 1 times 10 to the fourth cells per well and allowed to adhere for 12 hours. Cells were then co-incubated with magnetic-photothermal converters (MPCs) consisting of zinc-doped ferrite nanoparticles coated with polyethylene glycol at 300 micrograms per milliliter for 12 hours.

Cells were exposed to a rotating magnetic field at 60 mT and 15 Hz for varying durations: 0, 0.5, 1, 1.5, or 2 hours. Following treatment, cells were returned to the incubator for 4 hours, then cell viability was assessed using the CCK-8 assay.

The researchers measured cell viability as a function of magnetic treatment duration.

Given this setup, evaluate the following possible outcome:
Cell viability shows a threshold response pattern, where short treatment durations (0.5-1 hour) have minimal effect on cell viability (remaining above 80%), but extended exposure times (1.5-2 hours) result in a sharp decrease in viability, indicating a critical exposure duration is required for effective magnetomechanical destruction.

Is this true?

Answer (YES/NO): NO